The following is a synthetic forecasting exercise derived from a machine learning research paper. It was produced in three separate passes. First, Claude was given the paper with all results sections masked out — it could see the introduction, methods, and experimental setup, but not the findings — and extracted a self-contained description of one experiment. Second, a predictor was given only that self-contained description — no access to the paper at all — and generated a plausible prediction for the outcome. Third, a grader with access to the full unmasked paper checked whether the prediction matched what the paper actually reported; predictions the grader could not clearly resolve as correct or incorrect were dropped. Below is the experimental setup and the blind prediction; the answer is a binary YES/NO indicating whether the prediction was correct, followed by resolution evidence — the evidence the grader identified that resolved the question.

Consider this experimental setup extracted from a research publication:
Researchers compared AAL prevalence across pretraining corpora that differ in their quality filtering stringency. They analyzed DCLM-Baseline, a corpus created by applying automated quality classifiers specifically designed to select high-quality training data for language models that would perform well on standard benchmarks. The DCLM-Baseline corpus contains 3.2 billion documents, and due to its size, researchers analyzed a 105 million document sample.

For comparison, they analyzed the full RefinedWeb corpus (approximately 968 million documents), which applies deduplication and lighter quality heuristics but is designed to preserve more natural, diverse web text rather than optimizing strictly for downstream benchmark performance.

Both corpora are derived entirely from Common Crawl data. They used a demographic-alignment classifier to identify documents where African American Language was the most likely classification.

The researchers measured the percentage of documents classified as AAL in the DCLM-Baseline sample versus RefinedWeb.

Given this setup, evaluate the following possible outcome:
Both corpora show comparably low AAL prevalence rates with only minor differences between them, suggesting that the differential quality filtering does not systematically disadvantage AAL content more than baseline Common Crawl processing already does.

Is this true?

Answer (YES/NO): NO